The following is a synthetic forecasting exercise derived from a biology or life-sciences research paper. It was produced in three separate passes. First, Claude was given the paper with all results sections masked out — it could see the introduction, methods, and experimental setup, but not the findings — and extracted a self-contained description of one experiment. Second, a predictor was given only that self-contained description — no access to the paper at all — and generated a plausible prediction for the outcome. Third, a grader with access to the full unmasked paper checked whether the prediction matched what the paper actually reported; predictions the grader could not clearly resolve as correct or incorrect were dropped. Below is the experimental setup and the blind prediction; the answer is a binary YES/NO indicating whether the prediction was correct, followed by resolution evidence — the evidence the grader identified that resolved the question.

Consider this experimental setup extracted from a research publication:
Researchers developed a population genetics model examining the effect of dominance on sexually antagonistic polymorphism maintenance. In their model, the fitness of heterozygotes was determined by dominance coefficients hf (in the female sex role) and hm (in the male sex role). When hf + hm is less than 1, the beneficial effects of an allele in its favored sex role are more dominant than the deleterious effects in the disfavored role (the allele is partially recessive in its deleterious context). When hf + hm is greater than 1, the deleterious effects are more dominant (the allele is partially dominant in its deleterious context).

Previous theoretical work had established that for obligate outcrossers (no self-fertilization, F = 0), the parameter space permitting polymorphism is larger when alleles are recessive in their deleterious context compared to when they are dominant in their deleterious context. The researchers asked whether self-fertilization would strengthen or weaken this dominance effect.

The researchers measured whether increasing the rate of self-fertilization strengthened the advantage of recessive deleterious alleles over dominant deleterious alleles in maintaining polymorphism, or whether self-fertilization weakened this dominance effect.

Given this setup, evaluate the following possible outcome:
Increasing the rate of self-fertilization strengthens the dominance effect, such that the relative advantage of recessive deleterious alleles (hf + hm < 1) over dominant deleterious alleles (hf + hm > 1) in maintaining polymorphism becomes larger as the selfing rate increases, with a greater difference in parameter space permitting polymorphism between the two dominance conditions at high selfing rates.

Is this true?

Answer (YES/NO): NO